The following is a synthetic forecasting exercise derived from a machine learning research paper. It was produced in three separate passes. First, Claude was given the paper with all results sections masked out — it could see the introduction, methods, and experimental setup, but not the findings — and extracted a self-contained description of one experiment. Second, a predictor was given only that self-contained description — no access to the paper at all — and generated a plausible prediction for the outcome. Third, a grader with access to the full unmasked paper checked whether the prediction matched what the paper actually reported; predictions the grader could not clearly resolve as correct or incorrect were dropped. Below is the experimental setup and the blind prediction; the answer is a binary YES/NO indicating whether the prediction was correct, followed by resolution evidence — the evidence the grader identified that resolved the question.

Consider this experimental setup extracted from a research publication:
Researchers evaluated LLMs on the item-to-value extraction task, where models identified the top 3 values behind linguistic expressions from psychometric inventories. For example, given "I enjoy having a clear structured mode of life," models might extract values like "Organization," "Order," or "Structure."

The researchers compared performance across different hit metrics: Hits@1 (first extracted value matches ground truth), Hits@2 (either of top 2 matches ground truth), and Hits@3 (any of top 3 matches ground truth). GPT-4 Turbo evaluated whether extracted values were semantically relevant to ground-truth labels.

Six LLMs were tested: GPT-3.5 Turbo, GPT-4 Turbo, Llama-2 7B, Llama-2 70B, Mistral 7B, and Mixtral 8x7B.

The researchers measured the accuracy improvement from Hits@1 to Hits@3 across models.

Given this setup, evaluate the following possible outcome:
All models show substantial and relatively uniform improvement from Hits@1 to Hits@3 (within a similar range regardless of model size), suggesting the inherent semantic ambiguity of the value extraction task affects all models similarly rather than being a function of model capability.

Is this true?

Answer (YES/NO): YES